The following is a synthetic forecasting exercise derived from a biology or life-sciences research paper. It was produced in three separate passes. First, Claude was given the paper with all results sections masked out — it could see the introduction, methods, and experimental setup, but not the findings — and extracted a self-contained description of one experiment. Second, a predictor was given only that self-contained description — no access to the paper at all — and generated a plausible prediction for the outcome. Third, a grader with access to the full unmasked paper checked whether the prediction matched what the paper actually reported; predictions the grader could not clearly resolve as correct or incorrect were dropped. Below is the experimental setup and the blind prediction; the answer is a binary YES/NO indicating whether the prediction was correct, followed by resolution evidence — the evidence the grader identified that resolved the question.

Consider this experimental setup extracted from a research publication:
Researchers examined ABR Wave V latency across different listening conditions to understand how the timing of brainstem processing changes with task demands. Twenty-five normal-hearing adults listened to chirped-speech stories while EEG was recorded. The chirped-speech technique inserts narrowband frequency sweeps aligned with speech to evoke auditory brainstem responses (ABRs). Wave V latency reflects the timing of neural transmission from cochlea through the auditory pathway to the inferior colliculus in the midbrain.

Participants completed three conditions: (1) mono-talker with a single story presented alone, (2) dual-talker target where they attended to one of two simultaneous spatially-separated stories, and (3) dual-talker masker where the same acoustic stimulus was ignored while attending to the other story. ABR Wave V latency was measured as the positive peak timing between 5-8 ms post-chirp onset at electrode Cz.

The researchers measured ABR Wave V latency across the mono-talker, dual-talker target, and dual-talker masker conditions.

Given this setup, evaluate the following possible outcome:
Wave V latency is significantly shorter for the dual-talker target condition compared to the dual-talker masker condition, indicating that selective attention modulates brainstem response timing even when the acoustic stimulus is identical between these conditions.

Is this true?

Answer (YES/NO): NO